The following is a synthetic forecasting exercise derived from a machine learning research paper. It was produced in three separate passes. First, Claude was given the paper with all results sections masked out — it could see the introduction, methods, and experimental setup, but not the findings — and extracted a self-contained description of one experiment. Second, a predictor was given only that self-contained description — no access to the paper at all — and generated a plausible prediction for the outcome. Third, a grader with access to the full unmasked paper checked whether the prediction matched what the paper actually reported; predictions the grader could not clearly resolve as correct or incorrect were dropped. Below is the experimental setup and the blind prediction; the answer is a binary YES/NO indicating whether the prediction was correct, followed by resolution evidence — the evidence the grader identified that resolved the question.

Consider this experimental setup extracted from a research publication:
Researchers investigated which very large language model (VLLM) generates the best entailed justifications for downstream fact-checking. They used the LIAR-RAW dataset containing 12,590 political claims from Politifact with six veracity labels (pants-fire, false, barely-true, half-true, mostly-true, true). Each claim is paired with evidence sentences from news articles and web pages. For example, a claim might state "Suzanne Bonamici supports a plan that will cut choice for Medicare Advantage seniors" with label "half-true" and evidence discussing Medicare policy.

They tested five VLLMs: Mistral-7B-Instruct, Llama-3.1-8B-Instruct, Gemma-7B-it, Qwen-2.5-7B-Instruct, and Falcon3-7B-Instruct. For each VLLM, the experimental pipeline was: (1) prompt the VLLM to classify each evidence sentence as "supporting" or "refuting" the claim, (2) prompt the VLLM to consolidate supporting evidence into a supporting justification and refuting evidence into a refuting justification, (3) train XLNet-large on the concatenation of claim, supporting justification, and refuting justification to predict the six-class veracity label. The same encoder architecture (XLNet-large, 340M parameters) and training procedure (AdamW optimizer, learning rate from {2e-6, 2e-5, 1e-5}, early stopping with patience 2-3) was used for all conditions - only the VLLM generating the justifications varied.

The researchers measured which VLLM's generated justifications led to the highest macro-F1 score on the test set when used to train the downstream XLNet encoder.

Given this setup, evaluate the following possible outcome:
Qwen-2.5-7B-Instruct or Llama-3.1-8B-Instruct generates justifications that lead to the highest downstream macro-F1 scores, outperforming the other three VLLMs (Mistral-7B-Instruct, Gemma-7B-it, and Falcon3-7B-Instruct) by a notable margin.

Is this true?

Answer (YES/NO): YES